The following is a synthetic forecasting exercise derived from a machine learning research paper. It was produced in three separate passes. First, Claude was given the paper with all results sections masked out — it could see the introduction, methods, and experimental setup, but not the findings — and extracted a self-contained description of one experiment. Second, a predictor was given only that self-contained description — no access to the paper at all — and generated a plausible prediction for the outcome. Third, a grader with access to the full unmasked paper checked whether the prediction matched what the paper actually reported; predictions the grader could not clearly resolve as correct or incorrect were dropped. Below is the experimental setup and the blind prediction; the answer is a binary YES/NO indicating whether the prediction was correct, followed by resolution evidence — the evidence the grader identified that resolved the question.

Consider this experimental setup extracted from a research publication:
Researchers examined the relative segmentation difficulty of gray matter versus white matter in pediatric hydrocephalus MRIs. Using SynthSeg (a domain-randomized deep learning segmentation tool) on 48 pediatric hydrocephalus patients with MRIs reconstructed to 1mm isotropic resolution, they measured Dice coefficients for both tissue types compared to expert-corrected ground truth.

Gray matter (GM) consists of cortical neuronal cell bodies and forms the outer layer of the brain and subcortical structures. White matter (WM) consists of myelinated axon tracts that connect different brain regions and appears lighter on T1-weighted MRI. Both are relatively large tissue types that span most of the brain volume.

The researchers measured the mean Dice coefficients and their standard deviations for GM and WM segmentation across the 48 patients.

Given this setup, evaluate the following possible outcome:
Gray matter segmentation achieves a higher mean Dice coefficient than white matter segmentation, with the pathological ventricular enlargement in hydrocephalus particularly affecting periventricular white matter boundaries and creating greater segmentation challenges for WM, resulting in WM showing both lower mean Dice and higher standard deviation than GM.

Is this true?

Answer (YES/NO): YES